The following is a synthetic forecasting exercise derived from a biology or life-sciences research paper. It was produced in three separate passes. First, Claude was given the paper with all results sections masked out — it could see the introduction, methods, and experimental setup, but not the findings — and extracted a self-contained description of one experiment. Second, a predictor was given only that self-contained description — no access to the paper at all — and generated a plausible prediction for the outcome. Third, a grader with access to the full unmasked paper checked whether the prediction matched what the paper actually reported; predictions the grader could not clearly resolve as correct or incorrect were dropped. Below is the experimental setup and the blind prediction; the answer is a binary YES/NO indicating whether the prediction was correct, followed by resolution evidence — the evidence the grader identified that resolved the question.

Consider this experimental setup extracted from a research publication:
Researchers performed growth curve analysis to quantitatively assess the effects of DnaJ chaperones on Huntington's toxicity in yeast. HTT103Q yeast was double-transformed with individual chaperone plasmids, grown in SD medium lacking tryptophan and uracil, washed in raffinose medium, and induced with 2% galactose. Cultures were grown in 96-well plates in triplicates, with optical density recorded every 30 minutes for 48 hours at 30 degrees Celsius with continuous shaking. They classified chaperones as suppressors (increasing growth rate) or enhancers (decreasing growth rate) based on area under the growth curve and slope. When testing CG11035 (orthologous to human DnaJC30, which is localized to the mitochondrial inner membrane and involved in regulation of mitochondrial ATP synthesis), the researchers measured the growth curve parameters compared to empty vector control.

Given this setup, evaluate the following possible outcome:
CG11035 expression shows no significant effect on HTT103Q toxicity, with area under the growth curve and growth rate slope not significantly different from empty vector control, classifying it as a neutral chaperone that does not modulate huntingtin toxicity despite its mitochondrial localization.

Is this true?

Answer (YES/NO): NO